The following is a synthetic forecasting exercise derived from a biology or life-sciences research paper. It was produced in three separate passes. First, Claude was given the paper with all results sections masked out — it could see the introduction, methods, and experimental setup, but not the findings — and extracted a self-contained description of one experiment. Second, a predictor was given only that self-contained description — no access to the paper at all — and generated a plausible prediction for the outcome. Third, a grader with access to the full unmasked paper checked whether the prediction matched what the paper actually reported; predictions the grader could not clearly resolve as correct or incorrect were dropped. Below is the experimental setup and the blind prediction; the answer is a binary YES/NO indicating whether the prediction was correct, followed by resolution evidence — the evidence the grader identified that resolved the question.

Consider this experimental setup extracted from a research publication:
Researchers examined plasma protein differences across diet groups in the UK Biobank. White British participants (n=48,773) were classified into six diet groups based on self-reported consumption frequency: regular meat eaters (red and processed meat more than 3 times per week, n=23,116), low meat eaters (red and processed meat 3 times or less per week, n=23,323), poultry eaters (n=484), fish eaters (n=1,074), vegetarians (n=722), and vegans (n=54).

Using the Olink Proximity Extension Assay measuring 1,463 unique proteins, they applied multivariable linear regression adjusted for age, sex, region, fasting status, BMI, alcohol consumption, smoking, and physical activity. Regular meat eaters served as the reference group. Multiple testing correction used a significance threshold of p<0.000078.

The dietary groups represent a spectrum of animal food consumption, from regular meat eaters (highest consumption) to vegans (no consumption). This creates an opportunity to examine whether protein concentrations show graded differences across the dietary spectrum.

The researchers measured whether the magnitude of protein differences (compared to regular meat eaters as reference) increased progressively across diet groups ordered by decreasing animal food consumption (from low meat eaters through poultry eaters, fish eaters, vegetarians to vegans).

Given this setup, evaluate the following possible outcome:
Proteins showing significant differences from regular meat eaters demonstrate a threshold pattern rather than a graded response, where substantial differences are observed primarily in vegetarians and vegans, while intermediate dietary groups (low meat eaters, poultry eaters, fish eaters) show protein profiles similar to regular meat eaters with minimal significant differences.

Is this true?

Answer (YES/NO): NO